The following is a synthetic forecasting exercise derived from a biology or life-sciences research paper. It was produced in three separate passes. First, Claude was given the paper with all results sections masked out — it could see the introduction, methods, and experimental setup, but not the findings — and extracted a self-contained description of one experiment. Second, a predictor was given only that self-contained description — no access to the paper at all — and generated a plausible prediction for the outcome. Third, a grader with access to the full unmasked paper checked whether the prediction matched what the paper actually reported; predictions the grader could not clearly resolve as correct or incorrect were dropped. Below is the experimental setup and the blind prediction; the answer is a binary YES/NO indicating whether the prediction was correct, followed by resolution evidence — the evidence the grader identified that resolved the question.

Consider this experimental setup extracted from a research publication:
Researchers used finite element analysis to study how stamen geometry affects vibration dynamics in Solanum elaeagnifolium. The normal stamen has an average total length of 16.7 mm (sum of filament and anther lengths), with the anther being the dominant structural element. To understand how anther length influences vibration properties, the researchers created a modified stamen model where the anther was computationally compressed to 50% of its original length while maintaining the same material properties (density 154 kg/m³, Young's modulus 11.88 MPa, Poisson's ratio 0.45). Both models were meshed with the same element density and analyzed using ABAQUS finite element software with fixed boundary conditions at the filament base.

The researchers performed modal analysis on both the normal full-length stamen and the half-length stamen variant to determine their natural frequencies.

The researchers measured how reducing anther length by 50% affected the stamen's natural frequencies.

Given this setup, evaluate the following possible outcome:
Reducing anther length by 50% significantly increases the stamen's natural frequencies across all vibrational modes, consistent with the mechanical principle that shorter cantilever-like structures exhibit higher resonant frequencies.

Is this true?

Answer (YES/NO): NO